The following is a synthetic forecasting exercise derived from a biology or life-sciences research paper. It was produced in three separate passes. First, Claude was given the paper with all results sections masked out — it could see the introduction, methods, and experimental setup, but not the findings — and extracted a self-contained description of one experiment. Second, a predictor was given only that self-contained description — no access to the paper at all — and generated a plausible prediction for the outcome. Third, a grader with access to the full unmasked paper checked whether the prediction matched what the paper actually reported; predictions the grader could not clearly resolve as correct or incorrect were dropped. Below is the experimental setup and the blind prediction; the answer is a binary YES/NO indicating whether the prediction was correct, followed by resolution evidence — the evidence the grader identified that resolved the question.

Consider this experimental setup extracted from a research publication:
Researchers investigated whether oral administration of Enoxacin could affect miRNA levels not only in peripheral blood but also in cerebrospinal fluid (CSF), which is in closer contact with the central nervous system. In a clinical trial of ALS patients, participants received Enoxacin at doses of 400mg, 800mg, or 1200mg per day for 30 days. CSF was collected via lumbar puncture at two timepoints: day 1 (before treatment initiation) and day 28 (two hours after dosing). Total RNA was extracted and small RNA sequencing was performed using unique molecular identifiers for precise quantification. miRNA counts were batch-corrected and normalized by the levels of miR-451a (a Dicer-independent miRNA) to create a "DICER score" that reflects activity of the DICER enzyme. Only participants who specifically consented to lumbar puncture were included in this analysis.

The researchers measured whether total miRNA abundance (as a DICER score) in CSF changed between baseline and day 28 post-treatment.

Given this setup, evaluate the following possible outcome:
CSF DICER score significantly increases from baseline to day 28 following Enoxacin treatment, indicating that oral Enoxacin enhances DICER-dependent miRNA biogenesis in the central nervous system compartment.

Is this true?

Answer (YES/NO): YES